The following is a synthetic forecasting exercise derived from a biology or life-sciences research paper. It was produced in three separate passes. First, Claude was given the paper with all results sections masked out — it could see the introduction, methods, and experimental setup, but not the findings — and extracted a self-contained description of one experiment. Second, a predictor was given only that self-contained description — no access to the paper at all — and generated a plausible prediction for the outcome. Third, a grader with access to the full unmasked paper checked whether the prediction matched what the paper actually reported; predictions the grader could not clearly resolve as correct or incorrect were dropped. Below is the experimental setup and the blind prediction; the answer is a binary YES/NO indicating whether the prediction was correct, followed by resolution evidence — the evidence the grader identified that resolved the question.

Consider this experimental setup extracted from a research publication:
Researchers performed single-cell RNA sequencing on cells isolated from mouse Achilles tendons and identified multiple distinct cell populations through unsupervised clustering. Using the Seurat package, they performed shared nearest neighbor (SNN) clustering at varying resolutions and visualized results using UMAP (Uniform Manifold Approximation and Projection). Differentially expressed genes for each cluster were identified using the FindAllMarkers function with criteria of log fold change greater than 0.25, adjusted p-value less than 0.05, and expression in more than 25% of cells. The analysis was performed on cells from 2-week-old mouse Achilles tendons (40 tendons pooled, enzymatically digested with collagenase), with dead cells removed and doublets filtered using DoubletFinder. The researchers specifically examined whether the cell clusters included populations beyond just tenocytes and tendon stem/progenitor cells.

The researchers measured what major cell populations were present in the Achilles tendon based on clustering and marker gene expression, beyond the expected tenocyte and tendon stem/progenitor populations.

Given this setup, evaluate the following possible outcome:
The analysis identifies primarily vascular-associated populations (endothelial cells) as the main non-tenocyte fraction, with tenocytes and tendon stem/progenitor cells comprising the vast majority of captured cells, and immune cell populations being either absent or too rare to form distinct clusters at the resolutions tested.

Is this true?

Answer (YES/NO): NO